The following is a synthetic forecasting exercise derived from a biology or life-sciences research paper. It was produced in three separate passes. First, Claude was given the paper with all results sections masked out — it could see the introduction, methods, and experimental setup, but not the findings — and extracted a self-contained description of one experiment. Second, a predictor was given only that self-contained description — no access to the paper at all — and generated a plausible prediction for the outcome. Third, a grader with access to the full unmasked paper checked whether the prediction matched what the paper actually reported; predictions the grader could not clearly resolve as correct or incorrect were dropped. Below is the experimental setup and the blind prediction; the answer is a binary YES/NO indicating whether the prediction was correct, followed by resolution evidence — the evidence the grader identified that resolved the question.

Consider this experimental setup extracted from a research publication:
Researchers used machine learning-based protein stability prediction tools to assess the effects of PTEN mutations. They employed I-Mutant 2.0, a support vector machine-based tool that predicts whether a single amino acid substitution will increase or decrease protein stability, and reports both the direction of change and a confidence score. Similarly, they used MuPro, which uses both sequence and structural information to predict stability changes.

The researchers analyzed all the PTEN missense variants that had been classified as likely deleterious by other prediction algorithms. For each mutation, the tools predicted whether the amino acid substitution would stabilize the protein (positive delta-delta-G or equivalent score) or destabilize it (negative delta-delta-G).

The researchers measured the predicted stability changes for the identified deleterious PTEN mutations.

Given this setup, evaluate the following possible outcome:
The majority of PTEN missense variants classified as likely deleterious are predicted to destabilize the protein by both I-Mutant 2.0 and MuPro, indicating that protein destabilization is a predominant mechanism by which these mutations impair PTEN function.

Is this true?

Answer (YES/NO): YES